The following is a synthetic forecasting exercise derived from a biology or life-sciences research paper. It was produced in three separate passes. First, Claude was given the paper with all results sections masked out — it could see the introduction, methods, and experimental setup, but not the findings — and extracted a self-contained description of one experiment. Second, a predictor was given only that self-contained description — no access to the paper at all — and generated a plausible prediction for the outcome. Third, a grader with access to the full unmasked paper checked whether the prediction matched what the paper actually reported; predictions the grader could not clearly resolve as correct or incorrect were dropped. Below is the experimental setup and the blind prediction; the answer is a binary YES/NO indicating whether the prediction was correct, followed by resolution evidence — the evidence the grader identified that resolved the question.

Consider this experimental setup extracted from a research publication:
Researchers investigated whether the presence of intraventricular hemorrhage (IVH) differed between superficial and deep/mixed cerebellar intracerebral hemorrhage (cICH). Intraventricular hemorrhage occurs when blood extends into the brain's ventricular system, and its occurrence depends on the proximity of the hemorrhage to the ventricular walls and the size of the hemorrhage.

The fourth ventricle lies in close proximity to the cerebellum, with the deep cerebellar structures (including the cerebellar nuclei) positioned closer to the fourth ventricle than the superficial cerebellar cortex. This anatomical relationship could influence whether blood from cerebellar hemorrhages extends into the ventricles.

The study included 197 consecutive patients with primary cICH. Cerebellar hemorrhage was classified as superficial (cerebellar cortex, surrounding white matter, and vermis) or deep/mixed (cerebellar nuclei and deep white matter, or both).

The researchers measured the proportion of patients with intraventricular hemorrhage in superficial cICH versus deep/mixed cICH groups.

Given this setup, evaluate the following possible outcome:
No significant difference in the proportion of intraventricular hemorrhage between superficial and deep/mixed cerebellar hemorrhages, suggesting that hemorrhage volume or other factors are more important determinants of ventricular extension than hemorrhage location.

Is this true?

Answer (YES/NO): NO